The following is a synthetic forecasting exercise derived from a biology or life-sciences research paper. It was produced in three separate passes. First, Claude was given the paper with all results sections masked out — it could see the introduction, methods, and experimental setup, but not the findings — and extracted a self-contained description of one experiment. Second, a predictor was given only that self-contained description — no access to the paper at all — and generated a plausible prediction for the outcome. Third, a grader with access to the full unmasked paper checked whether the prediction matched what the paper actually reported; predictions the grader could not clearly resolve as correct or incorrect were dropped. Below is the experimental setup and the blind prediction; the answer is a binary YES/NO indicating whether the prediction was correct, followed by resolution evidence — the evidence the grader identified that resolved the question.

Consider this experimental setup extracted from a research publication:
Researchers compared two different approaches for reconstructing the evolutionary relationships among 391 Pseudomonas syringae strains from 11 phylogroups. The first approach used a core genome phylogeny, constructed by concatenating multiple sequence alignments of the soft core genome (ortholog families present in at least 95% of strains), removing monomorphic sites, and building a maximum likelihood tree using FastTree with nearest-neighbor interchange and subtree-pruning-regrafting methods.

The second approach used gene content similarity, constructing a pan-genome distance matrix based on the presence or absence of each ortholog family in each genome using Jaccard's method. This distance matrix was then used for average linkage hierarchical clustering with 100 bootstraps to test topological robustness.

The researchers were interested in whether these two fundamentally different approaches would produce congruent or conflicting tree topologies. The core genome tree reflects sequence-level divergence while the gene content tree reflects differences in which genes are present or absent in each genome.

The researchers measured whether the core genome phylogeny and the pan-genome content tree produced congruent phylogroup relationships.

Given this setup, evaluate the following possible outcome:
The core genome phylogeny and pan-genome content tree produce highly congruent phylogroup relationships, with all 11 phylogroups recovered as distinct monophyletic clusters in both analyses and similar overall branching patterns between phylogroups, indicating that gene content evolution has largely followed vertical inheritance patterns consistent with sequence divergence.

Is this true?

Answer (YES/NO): NO